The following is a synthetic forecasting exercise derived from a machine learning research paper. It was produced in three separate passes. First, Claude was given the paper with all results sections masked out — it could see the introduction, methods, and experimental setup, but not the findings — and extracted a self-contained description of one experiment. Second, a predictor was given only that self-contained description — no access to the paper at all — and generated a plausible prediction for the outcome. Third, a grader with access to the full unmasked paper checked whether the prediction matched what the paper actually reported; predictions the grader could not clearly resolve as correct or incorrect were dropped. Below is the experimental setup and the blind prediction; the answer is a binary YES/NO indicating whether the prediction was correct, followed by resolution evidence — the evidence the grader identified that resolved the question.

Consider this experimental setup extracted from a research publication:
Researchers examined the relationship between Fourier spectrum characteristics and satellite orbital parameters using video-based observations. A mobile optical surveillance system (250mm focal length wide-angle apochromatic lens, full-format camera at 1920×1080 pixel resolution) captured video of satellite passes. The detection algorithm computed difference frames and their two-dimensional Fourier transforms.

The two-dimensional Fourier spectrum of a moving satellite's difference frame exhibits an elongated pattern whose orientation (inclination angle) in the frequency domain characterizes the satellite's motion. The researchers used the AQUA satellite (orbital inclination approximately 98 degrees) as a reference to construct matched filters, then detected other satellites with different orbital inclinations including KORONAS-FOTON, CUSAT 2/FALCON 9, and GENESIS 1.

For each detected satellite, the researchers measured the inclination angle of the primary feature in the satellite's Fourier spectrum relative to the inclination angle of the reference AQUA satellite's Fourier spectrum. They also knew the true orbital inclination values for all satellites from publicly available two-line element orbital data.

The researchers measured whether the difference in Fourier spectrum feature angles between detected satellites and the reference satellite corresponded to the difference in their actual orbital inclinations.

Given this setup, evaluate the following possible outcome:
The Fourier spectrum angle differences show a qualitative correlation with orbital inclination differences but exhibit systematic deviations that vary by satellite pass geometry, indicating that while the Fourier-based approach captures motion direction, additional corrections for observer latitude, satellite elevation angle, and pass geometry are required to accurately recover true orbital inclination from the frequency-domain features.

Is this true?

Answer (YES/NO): NO